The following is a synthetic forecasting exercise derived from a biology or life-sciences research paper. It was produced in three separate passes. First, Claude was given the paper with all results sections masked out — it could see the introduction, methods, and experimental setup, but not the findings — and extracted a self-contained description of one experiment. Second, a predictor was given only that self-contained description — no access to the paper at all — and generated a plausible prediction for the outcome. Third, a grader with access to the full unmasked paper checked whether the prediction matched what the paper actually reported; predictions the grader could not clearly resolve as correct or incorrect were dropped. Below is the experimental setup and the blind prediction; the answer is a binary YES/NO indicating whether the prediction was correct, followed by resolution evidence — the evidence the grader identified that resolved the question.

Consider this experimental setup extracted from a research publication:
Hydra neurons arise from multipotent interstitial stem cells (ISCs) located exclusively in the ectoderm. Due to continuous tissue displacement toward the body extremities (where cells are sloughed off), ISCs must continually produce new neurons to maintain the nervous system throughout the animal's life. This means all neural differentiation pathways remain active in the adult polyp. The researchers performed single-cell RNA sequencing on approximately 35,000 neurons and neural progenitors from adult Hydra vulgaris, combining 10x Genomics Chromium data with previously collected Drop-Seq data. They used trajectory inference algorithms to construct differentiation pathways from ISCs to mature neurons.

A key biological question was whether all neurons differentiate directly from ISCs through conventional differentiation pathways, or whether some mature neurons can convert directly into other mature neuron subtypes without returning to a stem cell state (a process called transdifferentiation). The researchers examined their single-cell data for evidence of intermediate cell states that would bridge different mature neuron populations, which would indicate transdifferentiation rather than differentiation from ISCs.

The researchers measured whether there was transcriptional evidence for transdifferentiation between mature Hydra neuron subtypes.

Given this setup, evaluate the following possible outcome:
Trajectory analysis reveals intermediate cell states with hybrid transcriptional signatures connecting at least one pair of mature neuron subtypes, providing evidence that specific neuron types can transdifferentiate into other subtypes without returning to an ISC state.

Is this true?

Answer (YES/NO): YES